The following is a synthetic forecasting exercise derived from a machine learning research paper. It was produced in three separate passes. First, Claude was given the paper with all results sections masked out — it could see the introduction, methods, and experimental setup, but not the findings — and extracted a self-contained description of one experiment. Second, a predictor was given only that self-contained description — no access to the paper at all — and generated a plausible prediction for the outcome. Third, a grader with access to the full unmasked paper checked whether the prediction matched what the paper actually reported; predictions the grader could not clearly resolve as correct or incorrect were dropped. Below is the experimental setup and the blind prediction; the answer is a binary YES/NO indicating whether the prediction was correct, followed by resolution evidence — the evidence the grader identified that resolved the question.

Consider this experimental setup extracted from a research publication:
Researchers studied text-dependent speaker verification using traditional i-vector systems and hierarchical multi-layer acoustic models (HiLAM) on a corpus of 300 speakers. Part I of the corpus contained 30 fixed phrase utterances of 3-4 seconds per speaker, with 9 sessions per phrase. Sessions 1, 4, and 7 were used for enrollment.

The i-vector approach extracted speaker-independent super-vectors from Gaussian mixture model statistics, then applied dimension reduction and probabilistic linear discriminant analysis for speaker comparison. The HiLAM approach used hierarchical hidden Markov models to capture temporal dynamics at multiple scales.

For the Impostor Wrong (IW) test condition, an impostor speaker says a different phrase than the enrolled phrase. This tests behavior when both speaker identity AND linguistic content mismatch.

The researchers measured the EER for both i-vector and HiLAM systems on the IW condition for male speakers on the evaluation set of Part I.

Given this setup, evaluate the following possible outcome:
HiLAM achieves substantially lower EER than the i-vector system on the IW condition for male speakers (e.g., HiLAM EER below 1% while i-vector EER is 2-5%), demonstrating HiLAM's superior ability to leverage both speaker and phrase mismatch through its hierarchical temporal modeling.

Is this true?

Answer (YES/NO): NO